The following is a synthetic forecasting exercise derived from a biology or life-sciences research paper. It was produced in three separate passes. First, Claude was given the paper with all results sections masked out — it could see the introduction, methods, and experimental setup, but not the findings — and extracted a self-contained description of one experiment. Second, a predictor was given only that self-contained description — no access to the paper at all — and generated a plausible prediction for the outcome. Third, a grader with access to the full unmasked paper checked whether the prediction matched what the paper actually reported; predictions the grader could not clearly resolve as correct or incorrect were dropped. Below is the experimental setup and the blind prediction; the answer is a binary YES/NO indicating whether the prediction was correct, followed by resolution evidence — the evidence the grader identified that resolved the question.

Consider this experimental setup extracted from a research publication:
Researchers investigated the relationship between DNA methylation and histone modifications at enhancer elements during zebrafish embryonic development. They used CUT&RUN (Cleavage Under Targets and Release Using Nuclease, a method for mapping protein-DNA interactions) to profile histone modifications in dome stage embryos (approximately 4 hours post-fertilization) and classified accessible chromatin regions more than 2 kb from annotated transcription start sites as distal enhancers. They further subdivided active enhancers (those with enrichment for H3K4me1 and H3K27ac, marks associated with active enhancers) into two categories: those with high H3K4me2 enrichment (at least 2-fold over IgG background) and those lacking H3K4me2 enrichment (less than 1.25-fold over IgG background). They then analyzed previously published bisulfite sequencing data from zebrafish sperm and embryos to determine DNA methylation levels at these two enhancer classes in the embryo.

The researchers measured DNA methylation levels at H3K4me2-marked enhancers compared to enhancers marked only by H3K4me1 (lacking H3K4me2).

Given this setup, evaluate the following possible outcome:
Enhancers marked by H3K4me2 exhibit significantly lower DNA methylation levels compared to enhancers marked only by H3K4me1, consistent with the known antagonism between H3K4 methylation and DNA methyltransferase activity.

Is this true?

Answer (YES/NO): YES